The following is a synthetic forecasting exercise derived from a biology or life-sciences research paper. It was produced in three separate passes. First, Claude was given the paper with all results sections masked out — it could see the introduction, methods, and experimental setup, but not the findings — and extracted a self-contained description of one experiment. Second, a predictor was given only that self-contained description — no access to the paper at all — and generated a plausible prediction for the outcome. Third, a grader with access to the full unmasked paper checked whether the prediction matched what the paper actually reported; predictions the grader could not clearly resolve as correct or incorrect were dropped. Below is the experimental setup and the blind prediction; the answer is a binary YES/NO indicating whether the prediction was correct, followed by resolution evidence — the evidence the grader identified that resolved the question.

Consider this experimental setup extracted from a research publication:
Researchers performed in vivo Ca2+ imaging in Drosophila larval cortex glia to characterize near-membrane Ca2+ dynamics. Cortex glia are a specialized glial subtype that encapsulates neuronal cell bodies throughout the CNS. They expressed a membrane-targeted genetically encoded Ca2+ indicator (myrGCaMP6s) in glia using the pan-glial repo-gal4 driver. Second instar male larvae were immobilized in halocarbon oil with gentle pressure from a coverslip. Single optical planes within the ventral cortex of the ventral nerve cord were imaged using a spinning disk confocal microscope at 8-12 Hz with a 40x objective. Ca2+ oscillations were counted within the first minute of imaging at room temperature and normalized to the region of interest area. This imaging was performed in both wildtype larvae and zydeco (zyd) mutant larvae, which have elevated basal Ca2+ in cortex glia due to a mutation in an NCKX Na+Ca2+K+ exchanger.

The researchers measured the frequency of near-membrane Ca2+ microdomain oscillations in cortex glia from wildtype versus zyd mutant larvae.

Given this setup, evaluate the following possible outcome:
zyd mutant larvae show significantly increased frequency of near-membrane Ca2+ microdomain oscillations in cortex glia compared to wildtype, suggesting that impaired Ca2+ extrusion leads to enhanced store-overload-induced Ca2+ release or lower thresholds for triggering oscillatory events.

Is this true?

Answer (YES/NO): NO